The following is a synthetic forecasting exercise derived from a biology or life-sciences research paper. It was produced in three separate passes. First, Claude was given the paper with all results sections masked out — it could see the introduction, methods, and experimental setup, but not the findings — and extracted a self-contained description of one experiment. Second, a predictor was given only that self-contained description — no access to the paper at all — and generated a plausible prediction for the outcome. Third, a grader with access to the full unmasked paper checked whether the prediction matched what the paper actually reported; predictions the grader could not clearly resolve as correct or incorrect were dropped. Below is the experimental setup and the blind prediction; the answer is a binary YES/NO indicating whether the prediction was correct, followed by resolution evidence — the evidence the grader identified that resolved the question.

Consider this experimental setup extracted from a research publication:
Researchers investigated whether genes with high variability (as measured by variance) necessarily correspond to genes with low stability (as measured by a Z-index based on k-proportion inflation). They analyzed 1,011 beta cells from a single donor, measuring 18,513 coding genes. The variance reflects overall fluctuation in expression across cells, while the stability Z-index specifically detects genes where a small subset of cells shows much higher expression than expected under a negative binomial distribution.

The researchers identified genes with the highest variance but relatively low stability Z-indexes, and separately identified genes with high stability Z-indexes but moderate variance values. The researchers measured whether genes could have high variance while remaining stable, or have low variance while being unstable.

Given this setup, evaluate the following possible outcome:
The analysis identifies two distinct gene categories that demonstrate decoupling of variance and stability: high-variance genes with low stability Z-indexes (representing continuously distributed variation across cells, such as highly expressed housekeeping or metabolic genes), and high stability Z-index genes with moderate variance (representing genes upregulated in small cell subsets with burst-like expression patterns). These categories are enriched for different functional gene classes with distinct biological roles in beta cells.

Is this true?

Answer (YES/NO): NO